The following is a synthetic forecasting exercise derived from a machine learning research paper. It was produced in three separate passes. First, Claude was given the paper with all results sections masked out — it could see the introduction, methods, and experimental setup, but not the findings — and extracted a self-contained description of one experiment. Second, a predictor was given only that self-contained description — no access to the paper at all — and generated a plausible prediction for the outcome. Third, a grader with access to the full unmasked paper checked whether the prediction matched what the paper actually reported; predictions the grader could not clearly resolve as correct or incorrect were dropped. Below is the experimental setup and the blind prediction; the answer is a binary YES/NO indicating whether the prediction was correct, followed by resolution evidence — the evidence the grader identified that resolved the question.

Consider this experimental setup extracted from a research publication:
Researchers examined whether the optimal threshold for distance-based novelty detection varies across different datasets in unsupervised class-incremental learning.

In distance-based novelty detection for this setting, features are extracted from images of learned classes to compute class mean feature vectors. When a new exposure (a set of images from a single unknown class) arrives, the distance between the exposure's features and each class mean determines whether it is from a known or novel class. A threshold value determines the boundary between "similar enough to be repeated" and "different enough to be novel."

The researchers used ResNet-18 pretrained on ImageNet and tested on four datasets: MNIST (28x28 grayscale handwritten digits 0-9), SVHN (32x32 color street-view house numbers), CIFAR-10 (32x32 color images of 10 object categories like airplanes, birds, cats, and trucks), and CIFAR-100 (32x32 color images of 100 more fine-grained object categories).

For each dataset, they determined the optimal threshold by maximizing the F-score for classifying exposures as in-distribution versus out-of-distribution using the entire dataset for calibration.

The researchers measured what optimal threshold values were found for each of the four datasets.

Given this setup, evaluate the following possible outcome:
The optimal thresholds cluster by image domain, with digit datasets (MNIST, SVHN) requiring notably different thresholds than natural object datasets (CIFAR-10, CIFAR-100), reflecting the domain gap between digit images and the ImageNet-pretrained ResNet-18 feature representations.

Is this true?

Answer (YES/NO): NO